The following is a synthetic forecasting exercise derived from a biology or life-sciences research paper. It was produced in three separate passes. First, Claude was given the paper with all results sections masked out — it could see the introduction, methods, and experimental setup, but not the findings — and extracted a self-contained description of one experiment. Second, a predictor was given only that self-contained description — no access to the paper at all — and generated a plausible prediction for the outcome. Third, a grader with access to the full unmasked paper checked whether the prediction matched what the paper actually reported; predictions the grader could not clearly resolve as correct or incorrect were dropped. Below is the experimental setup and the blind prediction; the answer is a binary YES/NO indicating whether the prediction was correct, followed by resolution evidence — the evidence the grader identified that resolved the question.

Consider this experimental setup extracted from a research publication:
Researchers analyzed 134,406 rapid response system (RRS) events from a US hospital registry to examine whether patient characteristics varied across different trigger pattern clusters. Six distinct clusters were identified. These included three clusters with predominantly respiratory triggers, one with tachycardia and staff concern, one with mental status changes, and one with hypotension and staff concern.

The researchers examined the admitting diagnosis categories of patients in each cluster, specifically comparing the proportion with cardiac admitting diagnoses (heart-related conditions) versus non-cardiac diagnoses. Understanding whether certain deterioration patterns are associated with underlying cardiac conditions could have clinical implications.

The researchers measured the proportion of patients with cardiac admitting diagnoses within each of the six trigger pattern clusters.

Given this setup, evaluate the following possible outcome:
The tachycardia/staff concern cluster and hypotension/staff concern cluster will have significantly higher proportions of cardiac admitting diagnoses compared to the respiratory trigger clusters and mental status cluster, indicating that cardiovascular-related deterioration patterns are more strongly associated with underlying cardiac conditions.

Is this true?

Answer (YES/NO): YES